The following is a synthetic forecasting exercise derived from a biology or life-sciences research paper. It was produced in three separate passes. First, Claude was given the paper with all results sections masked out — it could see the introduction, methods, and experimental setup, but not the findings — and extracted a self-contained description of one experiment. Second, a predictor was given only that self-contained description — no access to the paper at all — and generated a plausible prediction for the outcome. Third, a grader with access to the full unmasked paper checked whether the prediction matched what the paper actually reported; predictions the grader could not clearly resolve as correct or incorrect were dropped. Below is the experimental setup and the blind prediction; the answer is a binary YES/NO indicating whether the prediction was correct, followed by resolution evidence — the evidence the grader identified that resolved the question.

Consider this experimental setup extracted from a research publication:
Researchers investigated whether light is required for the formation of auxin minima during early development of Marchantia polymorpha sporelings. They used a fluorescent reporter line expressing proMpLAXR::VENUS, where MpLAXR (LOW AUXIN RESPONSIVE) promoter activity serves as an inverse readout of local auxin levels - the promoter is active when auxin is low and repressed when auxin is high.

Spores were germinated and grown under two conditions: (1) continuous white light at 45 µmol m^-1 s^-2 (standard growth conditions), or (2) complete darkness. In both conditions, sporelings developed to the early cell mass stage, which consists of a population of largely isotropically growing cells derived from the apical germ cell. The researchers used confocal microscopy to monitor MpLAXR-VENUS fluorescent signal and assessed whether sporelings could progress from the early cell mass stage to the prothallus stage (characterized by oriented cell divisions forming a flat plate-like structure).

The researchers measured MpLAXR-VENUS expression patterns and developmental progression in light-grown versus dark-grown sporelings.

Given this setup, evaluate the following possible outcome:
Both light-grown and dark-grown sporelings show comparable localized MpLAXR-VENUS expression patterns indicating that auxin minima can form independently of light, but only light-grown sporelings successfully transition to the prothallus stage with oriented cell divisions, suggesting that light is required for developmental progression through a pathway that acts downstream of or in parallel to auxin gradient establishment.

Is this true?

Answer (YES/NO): NO